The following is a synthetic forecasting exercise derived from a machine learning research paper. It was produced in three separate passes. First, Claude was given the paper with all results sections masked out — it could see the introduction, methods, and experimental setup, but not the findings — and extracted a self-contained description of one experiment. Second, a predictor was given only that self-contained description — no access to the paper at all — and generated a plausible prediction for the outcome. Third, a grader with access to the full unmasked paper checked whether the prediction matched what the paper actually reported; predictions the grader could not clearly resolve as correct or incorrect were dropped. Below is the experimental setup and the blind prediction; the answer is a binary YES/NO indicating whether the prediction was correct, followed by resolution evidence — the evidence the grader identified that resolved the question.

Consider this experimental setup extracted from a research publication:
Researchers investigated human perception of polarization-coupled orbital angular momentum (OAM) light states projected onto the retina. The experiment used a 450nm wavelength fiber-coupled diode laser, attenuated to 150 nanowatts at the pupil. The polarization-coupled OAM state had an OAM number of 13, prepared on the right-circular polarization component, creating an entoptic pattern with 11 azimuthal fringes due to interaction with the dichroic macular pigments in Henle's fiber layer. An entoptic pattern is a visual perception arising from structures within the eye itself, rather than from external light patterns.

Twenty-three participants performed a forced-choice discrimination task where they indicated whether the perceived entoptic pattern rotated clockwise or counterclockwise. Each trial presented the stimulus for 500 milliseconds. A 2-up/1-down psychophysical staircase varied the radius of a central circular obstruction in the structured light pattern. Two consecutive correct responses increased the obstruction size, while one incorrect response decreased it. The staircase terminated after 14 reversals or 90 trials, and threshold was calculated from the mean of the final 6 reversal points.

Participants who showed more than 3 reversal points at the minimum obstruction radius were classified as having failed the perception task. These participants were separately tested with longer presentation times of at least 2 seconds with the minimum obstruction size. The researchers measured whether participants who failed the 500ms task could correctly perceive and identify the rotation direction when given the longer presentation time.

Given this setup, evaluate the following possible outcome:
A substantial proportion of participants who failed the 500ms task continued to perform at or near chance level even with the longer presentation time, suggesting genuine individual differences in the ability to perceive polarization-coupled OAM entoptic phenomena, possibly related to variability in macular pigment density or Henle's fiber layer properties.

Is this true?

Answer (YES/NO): NO